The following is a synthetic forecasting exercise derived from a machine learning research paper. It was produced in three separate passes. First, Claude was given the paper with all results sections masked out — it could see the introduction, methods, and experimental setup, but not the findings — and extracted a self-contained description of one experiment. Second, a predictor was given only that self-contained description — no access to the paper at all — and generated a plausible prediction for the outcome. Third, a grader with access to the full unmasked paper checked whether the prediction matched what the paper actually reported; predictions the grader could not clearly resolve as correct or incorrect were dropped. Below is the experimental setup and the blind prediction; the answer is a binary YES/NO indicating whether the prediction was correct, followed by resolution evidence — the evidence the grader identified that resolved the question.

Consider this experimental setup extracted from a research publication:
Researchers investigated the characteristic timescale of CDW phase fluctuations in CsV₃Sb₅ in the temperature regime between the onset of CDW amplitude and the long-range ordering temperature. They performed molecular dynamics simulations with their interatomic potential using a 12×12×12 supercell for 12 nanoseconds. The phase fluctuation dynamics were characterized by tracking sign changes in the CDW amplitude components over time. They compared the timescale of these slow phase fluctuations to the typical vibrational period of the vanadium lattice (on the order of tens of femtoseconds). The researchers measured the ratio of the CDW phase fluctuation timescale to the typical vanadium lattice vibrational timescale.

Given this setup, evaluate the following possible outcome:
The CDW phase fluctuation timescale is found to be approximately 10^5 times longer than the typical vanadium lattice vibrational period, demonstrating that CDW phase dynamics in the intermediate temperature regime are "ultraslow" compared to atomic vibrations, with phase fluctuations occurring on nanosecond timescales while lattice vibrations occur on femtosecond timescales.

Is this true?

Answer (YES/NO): YES